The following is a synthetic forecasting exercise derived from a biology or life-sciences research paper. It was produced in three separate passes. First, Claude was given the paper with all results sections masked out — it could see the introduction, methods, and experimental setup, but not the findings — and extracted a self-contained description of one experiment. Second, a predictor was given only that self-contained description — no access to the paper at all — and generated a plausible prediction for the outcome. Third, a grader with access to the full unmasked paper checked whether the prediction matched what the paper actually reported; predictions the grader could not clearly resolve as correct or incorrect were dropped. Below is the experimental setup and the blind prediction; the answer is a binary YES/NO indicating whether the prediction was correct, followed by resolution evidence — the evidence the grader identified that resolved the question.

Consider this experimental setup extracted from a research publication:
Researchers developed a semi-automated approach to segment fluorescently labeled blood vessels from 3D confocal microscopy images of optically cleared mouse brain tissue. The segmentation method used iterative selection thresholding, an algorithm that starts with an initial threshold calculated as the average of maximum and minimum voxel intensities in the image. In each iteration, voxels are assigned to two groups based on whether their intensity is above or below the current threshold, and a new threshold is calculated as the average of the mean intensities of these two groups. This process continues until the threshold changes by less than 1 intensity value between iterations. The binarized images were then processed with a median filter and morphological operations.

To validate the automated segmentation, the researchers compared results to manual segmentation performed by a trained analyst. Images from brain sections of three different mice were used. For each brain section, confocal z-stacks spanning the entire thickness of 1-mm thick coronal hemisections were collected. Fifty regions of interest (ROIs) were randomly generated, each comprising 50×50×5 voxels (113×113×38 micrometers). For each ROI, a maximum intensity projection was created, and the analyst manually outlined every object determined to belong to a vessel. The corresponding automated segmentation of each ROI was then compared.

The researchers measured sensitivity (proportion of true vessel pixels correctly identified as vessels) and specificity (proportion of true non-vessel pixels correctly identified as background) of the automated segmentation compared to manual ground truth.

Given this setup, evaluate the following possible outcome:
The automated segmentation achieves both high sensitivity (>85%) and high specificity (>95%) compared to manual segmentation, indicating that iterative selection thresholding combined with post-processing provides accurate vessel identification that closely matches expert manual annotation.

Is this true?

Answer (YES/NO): NO